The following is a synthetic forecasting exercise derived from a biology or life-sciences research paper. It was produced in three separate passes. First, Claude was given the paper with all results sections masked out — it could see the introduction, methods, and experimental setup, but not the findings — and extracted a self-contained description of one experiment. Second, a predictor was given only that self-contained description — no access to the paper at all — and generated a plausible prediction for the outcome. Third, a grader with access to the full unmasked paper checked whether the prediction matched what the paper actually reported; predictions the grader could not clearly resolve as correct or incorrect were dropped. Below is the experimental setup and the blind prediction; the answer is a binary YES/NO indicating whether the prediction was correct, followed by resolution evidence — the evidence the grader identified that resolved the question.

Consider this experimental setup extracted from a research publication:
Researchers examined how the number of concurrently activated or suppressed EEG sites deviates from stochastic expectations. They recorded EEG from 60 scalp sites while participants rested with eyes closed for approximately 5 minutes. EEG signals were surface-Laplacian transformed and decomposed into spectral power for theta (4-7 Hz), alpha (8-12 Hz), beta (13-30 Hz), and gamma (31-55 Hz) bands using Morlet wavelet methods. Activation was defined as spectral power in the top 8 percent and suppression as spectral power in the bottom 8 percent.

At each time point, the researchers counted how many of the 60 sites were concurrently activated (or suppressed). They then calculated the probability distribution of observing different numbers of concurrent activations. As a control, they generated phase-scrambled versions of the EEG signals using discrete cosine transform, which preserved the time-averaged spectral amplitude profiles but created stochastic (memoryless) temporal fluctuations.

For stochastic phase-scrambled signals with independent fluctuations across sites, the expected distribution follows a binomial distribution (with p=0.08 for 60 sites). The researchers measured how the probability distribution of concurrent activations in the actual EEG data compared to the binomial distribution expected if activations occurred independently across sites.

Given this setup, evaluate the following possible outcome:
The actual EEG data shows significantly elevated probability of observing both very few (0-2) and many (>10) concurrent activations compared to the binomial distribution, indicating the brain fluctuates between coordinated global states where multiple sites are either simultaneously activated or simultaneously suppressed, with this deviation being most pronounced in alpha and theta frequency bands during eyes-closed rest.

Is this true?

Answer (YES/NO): NO